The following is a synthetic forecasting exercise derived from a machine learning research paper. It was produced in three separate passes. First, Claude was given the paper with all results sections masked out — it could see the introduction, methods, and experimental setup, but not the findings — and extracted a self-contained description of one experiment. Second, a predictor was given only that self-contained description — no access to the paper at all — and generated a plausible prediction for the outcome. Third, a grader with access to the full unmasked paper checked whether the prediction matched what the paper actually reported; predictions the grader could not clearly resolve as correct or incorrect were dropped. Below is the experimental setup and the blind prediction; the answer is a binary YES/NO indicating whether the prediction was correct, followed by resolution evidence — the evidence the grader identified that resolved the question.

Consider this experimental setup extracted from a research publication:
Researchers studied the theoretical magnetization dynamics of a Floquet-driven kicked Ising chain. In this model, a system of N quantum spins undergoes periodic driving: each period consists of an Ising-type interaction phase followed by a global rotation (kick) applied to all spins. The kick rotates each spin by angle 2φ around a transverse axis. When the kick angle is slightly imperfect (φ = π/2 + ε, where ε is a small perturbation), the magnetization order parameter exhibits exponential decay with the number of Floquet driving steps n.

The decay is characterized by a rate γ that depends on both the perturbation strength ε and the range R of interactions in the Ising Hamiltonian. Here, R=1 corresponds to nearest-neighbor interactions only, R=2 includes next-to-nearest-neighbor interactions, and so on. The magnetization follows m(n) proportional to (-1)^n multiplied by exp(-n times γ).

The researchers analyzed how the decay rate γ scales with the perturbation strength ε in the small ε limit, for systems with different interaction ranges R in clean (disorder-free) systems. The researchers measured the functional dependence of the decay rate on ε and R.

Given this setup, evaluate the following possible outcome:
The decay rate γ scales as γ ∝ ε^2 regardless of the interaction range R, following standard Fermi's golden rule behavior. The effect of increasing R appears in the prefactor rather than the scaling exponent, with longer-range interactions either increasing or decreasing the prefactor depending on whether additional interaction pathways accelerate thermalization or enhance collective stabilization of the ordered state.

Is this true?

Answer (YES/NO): NO